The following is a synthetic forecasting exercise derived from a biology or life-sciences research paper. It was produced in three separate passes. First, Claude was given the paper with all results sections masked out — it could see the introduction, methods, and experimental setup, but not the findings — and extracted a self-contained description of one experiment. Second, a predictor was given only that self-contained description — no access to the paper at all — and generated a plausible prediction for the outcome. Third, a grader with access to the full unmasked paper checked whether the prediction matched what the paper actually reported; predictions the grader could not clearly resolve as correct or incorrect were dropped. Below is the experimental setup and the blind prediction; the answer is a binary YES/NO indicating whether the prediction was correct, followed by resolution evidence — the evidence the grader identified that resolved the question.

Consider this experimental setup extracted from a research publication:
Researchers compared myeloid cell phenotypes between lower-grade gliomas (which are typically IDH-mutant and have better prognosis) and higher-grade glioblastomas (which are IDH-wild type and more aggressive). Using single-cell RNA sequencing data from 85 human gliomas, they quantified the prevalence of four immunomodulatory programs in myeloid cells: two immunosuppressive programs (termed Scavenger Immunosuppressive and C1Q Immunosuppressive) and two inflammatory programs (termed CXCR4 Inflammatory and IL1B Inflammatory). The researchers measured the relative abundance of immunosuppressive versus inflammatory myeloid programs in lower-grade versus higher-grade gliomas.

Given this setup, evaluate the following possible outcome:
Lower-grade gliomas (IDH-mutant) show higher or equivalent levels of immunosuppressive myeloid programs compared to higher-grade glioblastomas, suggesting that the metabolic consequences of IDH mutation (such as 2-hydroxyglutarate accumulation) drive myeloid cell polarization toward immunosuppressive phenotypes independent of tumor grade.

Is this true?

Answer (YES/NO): NO